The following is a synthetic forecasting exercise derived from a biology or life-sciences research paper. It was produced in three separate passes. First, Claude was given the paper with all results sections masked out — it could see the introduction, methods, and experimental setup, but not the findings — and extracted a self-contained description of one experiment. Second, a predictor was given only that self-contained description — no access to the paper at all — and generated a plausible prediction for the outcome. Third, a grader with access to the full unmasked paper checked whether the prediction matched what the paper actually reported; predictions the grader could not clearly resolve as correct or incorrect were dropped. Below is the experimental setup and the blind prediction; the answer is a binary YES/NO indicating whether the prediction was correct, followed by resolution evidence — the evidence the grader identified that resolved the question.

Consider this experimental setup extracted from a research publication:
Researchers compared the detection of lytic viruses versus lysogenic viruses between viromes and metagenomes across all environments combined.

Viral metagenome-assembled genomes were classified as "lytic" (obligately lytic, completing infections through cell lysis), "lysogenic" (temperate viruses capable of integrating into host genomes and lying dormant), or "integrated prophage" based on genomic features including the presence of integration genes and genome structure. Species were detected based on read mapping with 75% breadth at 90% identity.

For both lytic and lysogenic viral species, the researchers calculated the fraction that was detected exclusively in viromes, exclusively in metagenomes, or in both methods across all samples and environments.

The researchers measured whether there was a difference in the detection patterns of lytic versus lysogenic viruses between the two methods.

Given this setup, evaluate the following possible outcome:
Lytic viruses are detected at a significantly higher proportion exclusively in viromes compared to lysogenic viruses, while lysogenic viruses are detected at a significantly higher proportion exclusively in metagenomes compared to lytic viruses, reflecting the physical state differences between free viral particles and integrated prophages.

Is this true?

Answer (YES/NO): NO